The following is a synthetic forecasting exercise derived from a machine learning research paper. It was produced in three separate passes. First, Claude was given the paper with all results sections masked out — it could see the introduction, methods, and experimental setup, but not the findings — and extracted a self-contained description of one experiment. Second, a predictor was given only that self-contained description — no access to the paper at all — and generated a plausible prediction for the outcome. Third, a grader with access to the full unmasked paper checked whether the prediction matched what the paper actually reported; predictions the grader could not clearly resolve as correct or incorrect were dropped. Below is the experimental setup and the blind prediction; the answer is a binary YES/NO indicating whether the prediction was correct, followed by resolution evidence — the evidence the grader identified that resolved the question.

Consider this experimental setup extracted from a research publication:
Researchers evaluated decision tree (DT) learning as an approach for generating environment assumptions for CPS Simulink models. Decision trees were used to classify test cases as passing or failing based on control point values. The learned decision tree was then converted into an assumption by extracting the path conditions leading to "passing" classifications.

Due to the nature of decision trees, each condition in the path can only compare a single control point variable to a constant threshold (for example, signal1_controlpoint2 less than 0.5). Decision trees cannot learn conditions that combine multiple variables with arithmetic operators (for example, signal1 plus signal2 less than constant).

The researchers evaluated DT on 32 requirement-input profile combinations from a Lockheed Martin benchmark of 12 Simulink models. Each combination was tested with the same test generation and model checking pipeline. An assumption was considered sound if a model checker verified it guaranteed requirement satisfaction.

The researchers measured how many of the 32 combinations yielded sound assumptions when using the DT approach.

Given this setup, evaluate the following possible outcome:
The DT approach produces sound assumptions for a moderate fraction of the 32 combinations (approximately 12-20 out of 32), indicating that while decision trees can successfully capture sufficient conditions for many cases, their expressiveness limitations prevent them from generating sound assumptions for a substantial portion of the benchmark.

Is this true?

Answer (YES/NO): NO